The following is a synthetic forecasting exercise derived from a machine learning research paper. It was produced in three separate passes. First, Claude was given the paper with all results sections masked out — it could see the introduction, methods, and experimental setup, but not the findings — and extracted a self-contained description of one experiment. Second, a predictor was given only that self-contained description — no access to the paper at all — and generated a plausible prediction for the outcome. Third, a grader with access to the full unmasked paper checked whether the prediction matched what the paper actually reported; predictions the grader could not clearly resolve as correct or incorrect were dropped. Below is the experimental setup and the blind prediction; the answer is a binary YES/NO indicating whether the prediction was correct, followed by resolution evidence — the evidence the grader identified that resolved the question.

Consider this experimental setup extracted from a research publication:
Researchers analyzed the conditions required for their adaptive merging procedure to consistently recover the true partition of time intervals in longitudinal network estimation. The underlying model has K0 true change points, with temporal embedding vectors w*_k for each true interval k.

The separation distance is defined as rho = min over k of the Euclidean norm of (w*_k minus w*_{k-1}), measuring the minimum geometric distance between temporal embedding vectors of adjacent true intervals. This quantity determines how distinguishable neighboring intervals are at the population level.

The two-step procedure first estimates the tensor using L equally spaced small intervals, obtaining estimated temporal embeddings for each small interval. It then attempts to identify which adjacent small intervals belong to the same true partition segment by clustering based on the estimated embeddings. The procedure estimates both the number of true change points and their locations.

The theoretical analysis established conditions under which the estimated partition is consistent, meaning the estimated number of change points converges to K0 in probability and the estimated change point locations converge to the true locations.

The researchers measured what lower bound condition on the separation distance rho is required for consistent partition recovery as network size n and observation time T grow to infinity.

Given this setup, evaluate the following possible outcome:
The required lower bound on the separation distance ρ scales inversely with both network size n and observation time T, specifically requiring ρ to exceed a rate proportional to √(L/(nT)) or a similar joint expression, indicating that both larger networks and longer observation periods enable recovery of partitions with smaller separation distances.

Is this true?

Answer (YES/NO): NO